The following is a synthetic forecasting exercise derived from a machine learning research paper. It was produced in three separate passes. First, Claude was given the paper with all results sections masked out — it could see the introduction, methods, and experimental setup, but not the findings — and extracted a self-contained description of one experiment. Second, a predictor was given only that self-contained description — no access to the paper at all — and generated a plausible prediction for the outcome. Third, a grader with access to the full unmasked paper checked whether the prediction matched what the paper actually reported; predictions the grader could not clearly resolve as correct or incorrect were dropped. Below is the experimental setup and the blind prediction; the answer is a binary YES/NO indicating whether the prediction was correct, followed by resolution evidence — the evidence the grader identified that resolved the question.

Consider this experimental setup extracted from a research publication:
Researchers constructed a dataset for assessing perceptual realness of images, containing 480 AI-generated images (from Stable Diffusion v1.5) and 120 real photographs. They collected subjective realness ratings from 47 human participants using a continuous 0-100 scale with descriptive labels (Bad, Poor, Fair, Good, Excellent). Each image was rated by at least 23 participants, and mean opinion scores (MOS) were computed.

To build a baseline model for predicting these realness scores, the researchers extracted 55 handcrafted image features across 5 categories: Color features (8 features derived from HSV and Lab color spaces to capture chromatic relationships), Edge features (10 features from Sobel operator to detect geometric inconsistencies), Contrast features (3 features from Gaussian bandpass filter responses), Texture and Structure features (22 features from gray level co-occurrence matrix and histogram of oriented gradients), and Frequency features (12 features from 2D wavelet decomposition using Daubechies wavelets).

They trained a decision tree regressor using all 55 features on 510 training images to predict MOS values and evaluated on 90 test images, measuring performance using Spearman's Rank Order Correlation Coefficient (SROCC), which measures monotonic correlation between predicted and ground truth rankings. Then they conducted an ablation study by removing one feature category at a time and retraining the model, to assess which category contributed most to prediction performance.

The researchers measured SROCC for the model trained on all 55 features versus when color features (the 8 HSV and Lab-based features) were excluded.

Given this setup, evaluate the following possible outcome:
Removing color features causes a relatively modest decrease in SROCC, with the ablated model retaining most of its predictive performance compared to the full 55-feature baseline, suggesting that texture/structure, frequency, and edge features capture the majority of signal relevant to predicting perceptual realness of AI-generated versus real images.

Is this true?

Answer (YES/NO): NO